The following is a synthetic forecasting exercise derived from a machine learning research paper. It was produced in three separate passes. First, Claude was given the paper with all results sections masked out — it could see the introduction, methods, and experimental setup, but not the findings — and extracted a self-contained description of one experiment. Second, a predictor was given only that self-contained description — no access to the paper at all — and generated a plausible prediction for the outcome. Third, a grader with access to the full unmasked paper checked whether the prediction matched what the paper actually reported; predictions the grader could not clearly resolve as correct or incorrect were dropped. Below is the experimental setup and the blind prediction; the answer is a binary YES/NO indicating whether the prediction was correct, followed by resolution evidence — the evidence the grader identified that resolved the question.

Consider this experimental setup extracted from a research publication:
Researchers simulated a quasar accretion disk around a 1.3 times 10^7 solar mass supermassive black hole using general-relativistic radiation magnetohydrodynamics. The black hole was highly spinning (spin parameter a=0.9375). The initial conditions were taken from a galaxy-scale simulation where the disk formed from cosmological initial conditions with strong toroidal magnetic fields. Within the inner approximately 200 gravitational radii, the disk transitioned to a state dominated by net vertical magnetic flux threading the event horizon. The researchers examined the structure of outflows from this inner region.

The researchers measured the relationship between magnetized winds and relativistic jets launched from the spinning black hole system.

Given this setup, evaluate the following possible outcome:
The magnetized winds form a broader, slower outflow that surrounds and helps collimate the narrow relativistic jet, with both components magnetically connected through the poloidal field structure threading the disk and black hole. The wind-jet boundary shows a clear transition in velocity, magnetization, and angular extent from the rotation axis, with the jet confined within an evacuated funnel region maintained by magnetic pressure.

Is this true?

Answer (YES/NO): NO